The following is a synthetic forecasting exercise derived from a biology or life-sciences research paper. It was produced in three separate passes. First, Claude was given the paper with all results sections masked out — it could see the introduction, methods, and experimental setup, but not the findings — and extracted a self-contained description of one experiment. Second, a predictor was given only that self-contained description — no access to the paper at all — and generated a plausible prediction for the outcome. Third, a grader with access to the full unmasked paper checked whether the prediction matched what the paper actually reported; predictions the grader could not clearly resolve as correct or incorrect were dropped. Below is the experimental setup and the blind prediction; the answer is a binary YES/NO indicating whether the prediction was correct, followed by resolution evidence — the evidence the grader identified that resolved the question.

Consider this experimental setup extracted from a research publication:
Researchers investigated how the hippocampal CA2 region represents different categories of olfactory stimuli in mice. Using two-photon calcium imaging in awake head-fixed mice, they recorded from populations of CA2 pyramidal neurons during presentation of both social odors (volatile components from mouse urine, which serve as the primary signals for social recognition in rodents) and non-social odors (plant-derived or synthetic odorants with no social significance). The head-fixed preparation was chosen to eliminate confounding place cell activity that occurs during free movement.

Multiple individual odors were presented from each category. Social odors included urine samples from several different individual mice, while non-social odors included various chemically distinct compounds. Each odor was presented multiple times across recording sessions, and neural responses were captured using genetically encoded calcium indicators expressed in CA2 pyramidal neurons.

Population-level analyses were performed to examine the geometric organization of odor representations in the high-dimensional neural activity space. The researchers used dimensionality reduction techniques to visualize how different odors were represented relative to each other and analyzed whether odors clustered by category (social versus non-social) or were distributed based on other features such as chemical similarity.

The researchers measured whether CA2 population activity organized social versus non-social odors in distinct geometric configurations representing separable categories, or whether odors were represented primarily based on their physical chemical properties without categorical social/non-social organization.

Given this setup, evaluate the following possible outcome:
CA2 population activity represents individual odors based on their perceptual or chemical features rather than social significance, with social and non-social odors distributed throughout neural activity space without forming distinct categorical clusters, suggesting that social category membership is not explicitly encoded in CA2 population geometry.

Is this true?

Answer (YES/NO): NO